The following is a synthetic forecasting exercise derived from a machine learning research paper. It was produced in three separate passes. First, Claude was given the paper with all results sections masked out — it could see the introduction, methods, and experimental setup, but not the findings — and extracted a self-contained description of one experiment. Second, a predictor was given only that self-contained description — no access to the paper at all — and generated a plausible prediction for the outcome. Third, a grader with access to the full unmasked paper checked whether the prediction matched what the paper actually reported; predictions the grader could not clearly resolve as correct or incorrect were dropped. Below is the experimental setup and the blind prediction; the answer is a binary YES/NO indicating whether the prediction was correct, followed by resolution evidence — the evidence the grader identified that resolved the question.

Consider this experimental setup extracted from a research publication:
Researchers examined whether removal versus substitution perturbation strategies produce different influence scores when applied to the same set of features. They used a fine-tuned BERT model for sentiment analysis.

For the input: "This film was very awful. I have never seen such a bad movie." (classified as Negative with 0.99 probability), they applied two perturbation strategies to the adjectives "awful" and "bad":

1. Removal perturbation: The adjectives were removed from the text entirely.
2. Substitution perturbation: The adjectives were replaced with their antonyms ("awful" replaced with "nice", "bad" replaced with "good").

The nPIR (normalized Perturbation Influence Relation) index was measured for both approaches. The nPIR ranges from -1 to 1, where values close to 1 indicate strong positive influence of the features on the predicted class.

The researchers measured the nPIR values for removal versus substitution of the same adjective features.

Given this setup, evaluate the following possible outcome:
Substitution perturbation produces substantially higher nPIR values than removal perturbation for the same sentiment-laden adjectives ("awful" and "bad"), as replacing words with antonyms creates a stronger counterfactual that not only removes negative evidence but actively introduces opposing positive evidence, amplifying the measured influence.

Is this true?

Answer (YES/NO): NO